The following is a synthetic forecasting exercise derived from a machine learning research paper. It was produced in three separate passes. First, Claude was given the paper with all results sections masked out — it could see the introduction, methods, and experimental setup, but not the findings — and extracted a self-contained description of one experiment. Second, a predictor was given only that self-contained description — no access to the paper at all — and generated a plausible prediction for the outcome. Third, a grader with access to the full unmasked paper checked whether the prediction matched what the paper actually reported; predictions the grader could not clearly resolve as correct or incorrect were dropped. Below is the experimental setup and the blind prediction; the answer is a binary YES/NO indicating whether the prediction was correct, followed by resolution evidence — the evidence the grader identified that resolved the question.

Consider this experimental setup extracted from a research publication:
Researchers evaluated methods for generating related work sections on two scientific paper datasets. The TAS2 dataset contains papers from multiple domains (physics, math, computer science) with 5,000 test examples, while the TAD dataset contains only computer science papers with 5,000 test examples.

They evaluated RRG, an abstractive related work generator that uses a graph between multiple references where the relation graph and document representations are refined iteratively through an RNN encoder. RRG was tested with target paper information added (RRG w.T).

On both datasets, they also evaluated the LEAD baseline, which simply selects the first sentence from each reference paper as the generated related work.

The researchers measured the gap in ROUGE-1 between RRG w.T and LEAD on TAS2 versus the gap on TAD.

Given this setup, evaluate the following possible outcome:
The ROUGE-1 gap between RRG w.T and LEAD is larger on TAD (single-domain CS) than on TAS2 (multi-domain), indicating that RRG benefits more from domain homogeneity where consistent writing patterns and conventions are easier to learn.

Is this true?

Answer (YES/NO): NO